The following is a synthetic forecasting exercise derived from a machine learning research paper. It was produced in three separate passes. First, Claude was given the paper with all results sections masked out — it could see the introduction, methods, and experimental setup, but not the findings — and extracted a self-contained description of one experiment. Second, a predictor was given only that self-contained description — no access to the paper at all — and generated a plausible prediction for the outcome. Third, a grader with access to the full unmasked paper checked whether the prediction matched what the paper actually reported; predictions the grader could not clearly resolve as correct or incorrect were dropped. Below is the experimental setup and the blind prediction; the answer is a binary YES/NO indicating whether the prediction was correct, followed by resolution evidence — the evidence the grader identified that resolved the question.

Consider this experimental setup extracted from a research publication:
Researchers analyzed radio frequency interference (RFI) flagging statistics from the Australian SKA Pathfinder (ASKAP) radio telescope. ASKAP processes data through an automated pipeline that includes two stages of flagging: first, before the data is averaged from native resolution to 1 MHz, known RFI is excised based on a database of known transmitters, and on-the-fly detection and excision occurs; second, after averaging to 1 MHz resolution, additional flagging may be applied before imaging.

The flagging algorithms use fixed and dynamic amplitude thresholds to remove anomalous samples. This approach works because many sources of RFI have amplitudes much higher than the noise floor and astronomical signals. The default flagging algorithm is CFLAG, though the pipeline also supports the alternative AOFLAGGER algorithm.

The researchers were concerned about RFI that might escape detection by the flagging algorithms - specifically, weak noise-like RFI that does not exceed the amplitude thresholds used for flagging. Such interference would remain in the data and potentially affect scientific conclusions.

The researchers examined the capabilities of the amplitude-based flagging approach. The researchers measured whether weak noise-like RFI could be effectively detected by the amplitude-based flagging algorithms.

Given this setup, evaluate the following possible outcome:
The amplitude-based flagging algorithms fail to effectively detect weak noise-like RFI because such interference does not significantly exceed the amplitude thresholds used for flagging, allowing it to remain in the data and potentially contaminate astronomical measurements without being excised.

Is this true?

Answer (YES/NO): YES